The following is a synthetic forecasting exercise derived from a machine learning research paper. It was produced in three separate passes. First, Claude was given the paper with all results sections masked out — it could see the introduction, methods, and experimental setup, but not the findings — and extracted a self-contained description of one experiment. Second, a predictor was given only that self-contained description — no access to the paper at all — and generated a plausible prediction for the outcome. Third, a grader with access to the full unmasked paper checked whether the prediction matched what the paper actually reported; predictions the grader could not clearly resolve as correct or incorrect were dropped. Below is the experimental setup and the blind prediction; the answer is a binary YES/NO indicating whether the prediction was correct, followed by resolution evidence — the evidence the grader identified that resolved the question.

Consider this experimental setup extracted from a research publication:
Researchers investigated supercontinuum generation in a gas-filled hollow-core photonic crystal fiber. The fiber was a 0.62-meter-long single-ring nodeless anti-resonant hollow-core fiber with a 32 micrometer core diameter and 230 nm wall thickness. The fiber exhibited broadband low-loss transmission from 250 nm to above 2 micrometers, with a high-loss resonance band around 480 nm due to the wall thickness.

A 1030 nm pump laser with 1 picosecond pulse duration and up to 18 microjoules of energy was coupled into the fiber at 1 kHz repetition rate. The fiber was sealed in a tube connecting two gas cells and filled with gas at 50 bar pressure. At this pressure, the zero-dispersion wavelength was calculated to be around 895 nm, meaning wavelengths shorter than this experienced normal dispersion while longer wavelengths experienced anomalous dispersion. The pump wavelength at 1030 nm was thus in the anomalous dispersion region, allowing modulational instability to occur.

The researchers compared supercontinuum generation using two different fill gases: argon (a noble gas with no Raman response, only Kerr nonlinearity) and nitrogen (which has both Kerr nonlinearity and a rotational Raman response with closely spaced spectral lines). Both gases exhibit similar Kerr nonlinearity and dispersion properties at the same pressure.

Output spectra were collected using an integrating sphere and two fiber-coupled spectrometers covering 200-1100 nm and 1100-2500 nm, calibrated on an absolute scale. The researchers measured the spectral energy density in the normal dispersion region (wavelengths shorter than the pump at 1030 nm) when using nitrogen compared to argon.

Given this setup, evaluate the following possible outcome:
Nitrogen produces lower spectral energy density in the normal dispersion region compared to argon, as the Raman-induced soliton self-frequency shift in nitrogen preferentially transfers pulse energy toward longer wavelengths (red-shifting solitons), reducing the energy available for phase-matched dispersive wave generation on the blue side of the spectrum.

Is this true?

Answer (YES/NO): NO